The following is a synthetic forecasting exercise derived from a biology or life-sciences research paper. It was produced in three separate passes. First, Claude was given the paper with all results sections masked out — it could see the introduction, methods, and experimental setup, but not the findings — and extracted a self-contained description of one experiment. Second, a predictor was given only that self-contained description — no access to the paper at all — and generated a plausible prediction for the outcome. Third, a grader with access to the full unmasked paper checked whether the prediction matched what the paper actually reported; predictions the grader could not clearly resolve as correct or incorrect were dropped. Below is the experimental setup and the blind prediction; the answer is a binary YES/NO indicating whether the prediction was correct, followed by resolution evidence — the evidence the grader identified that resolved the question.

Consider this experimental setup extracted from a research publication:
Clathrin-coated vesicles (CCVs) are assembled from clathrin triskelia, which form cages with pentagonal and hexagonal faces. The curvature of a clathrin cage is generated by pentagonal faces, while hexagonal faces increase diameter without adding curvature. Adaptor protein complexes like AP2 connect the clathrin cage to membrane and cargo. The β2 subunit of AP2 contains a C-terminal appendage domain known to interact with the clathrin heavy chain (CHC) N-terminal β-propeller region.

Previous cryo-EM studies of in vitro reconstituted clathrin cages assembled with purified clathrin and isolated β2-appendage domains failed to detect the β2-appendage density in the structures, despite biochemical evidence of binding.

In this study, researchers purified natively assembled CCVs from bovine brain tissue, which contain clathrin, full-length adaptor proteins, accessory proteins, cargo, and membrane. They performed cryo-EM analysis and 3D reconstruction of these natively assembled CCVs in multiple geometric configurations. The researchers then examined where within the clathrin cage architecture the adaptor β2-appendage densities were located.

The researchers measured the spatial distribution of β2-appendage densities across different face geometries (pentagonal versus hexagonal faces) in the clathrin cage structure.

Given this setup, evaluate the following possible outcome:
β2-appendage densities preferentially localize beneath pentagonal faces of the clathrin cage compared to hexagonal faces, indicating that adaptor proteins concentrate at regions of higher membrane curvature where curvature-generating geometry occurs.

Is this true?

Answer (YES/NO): NO